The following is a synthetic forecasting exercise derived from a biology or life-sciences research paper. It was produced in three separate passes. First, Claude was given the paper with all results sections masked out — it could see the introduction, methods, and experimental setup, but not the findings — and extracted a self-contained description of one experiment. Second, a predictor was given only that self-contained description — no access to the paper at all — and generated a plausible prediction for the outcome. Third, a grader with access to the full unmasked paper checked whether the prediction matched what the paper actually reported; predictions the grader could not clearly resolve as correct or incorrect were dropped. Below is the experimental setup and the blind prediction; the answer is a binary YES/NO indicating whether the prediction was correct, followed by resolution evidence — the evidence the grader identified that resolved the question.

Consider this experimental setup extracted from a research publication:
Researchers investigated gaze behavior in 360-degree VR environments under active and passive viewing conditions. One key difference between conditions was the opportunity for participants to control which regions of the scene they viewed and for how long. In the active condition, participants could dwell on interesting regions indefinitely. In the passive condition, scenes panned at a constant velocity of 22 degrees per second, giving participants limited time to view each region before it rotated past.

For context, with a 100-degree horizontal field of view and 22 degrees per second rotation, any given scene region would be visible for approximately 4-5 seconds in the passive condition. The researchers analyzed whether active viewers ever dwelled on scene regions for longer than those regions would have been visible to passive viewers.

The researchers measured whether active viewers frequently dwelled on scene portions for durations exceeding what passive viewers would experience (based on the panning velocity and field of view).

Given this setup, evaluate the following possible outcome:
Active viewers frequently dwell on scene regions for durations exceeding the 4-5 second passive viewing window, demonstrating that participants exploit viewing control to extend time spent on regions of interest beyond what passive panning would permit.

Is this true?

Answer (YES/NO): NO